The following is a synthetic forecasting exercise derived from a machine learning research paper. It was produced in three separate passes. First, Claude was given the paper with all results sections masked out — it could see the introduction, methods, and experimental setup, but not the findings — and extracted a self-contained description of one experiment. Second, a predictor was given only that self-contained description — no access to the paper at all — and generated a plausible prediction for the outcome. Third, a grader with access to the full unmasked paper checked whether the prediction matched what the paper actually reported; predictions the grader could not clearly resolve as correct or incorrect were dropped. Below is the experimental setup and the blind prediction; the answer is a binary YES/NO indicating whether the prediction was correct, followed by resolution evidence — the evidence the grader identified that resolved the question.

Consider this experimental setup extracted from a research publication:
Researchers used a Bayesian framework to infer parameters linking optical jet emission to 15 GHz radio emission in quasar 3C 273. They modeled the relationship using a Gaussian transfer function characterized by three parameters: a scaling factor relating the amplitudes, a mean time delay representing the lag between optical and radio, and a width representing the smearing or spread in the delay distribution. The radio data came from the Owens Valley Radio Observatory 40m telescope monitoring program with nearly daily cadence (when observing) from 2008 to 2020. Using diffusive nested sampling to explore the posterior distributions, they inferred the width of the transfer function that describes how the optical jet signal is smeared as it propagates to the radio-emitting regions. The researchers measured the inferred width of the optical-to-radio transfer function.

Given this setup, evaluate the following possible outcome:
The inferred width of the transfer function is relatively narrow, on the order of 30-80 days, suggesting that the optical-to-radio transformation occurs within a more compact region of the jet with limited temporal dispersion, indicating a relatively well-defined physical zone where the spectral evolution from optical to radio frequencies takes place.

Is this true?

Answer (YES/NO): NO